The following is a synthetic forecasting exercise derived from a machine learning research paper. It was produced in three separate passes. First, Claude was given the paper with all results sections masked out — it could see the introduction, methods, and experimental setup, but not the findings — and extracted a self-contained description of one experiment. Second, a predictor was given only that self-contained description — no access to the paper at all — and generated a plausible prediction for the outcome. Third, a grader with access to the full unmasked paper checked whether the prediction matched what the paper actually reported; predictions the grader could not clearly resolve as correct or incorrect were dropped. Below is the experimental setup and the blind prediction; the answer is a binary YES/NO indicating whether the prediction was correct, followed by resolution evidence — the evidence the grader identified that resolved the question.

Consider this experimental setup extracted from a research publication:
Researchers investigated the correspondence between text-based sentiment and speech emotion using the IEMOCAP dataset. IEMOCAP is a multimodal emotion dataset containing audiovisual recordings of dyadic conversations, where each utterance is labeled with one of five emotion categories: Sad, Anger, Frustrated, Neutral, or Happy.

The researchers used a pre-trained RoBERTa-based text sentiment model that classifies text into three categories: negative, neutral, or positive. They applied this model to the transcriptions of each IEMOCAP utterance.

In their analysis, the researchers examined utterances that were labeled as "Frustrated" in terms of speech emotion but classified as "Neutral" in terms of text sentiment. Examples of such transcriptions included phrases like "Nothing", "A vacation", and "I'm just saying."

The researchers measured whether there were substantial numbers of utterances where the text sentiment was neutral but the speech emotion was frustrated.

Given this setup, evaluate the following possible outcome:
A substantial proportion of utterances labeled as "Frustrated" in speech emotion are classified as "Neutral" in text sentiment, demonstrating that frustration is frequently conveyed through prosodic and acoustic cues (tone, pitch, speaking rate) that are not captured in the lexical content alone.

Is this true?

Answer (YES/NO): YES